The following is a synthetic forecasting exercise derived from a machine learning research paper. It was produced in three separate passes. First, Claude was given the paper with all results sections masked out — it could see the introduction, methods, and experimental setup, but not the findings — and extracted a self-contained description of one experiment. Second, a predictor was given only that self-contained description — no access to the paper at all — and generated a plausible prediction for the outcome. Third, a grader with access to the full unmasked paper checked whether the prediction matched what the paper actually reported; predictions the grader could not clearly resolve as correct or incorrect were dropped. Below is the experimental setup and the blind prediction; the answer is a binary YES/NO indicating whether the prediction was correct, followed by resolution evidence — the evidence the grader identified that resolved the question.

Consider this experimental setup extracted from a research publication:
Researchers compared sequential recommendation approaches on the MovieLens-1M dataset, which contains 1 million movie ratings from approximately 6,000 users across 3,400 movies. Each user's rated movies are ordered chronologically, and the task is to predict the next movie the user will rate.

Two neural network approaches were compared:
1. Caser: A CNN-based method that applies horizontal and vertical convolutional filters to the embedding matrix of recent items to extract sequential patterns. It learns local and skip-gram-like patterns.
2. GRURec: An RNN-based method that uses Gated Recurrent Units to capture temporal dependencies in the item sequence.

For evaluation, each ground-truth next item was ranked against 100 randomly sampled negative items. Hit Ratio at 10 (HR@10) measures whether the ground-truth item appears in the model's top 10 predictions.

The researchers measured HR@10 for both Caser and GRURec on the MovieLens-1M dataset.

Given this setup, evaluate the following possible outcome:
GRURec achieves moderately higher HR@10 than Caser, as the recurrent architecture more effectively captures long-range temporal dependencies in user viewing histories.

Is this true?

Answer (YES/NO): NO